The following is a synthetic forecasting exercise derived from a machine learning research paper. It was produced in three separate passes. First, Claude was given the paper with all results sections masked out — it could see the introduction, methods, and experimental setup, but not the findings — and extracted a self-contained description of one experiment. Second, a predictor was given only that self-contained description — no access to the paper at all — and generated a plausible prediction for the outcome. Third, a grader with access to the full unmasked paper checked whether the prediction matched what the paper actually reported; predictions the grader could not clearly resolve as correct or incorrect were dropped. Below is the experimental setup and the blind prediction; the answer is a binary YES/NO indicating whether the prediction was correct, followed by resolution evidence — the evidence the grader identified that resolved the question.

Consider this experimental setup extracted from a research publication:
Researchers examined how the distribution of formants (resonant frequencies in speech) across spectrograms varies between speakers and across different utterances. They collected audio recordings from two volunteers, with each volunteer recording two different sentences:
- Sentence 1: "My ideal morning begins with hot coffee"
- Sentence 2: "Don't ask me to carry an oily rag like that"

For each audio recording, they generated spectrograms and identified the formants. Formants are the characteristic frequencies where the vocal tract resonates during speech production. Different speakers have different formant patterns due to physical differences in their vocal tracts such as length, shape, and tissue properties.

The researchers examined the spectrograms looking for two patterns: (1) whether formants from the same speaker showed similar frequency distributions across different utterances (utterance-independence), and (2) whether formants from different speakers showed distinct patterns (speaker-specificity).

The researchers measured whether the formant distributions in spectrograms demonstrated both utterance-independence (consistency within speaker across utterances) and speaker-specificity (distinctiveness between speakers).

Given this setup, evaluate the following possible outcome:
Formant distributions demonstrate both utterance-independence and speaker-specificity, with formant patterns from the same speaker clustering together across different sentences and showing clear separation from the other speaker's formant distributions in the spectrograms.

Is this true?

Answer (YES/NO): YES